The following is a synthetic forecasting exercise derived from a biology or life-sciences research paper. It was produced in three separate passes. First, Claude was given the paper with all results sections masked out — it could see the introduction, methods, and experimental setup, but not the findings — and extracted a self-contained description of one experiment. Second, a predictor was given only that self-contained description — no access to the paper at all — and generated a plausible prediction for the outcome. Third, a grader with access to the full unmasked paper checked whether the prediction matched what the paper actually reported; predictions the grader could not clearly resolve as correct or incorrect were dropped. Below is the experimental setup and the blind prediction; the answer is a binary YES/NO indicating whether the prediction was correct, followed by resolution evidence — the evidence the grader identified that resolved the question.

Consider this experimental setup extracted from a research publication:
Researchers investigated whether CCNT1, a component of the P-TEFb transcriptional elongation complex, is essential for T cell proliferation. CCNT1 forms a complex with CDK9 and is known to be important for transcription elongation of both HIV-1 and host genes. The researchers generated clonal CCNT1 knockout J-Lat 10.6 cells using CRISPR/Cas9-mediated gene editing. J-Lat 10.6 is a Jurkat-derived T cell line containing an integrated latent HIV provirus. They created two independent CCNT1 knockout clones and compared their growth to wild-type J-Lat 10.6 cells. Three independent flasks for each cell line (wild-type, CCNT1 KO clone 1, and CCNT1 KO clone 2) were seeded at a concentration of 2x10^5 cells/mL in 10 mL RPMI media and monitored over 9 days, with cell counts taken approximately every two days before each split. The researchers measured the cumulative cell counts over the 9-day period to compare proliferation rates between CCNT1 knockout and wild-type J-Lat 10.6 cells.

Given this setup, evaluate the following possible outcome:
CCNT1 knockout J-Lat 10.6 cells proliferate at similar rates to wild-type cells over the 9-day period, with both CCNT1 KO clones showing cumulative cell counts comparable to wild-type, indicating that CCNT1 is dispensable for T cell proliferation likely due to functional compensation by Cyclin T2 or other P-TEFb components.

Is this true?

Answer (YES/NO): YES